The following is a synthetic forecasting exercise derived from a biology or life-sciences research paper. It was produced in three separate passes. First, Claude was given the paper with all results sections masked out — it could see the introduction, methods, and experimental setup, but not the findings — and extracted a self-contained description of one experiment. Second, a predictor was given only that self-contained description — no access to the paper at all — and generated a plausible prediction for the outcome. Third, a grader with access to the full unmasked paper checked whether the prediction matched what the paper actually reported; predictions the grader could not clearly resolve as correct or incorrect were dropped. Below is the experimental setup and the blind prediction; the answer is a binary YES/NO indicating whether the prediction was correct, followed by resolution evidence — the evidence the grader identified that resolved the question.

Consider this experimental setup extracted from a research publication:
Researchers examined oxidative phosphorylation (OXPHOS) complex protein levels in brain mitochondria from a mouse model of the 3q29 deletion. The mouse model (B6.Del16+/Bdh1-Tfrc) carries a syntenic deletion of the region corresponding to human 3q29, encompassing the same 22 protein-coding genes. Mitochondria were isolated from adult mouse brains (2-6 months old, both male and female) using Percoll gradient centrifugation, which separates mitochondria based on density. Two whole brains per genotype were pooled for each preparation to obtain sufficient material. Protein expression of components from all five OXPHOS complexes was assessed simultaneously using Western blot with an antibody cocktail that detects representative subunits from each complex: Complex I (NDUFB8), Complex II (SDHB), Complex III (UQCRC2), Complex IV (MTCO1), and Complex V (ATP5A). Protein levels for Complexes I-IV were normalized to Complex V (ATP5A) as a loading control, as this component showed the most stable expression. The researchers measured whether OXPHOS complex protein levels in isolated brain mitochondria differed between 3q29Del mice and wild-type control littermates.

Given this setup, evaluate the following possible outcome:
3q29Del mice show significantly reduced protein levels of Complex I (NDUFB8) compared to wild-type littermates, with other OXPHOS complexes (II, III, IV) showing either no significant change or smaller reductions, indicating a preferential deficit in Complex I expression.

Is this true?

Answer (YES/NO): NO